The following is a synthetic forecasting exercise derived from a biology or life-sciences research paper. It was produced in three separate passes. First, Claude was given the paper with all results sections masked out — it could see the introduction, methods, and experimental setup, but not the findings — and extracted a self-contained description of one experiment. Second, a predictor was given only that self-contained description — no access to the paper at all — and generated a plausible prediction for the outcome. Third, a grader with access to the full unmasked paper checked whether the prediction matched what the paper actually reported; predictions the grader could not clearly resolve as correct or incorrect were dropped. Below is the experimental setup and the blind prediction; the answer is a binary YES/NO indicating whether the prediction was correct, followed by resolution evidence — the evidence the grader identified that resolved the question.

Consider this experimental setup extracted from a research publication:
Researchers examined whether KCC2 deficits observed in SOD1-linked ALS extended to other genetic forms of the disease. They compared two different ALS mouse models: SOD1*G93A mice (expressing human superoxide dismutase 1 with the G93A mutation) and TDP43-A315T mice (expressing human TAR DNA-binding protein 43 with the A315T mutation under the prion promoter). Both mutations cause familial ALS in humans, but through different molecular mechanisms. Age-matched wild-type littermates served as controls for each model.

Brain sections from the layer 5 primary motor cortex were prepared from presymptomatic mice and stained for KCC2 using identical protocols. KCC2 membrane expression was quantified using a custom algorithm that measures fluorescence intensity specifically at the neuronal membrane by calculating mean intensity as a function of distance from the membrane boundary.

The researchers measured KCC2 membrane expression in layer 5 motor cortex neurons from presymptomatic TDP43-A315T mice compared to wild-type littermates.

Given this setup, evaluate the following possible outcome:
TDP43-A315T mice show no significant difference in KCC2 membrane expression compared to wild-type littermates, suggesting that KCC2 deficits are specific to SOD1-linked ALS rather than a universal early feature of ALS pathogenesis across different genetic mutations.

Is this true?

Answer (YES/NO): NO